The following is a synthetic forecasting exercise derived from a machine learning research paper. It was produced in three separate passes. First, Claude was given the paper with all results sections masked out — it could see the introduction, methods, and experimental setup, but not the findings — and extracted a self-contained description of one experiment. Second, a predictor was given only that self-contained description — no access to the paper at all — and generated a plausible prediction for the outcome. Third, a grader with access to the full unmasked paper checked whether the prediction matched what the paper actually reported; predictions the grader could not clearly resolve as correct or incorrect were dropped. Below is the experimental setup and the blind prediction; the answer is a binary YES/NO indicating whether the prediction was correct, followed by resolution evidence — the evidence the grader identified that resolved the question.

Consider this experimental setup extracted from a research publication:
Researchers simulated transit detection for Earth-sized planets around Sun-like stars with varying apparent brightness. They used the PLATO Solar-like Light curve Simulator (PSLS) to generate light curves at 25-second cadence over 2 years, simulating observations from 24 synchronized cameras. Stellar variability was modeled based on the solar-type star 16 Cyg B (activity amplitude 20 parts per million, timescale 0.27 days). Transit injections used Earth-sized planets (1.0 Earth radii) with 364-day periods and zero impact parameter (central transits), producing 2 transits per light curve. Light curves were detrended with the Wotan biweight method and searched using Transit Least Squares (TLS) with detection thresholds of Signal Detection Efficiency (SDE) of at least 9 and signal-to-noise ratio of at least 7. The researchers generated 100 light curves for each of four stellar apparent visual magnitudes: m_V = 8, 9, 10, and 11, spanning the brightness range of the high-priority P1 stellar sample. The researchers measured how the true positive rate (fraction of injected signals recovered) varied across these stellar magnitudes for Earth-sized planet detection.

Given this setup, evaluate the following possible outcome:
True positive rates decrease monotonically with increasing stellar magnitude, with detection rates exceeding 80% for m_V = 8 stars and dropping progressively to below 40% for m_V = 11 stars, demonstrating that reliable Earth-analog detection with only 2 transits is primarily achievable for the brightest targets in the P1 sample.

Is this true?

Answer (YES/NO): NO